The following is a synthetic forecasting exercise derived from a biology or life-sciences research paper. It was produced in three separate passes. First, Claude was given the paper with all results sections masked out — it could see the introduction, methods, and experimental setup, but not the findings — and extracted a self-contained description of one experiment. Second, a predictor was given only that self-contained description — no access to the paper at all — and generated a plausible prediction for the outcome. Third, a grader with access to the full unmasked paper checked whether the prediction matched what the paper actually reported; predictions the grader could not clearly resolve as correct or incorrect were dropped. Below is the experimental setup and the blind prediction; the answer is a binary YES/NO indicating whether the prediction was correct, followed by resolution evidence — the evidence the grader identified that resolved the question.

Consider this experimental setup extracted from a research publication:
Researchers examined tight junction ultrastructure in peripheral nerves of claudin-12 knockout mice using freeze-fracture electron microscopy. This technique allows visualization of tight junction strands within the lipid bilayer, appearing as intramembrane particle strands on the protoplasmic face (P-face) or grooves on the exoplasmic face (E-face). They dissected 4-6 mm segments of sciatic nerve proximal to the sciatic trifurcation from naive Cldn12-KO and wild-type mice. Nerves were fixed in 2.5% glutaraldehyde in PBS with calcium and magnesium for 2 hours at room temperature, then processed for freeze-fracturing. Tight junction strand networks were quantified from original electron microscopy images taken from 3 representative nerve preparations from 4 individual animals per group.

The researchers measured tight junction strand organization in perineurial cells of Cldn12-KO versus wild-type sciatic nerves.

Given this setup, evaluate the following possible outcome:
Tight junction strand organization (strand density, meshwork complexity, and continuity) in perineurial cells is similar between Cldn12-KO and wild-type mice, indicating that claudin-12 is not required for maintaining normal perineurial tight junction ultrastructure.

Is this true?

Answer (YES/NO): NO